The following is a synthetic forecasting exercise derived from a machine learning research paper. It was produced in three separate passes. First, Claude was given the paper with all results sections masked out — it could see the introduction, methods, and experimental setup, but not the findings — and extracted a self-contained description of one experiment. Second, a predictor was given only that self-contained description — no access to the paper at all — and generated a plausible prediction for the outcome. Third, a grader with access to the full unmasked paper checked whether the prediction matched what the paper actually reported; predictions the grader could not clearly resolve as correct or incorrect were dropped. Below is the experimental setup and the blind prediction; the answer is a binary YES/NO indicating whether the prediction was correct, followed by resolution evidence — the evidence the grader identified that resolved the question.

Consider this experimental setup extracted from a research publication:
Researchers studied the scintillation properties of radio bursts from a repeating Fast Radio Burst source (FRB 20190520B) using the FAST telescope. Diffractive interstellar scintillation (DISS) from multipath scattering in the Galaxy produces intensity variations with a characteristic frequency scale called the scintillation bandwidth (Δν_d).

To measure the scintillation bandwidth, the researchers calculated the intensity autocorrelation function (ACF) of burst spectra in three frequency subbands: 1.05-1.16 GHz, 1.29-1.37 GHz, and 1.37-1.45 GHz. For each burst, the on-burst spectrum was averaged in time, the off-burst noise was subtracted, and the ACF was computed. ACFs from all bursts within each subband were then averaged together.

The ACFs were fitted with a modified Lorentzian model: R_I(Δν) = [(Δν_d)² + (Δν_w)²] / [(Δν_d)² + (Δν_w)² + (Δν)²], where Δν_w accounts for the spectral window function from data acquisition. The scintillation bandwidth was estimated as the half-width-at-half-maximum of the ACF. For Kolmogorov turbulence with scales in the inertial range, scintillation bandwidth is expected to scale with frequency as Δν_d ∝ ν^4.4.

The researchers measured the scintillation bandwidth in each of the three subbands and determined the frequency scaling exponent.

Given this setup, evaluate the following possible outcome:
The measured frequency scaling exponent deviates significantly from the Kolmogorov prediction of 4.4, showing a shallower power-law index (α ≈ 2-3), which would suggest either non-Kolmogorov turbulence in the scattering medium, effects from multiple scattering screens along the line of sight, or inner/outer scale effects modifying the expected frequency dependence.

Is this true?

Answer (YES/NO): NO